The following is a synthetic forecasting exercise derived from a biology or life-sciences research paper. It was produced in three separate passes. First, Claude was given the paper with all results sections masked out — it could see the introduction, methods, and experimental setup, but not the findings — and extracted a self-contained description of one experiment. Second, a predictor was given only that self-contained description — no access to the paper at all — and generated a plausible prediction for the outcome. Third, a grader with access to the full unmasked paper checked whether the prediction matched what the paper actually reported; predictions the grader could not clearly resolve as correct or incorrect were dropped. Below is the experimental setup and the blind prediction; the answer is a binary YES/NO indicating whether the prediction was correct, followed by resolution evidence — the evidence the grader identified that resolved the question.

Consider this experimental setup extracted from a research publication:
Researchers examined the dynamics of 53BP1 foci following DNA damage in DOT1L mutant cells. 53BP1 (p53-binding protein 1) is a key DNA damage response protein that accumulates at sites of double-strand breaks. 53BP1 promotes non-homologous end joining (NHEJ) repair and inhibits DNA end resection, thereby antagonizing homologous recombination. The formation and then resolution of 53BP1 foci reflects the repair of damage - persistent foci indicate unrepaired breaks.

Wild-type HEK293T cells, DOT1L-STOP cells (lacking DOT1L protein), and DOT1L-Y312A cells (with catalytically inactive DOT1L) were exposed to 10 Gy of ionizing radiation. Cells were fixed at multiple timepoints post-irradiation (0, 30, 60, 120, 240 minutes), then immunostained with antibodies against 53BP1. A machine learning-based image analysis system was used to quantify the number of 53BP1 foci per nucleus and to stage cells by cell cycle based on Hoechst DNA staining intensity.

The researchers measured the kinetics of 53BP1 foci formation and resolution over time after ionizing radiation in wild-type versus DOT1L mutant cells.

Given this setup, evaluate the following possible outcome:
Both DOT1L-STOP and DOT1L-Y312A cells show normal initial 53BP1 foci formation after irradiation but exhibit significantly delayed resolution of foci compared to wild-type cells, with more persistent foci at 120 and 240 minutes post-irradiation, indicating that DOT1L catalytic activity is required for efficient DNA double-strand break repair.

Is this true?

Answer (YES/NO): NO